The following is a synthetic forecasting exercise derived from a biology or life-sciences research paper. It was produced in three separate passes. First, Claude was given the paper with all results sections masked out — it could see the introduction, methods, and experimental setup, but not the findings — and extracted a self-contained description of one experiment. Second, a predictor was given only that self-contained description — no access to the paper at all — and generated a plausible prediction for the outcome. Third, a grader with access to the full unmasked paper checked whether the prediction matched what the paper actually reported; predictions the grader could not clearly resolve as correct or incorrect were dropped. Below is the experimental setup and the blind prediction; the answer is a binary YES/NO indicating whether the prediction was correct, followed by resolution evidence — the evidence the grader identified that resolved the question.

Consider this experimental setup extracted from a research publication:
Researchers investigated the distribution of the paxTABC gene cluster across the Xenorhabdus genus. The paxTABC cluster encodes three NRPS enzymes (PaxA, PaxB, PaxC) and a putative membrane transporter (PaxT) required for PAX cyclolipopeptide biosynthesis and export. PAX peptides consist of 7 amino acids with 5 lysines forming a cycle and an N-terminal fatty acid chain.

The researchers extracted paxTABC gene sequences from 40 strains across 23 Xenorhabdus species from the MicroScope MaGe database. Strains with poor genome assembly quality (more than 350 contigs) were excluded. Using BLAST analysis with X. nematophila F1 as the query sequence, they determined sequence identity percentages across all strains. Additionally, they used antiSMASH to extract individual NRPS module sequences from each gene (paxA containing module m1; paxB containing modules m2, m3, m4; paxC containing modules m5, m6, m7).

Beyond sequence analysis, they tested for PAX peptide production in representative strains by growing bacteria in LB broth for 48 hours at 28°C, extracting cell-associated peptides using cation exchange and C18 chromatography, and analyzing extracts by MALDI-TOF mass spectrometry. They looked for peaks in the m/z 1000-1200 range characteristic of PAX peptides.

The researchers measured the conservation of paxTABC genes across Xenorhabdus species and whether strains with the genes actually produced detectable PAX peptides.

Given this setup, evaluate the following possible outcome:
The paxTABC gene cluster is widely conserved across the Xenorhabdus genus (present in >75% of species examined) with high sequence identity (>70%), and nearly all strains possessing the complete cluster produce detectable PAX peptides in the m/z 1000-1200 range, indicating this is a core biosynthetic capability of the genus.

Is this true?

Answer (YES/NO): YES